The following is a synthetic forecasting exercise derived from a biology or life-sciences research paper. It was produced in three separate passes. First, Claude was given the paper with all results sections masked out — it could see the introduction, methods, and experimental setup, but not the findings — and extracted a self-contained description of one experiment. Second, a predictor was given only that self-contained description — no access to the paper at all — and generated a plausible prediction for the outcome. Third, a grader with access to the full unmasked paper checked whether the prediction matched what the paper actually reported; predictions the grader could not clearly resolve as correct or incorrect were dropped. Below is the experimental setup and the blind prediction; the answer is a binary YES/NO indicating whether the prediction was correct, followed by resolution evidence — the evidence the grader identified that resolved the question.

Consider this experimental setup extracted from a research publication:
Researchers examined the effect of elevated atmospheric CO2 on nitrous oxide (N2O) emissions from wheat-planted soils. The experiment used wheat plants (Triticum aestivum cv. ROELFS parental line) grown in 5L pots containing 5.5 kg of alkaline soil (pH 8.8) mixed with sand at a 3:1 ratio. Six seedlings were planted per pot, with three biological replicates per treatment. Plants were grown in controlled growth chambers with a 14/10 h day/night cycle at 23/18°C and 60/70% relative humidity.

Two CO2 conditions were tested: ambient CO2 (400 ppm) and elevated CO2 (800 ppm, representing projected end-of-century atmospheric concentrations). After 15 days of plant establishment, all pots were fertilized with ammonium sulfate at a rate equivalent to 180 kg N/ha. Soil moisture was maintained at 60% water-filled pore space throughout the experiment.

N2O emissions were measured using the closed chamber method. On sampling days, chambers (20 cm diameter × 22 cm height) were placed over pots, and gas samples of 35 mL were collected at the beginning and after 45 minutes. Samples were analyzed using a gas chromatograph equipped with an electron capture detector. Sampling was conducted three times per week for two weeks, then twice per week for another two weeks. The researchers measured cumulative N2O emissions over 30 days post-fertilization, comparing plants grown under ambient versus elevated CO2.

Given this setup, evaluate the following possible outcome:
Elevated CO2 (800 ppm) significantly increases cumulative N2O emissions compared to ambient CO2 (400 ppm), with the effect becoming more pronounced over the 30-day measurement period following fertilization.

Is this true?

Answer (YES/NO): NO